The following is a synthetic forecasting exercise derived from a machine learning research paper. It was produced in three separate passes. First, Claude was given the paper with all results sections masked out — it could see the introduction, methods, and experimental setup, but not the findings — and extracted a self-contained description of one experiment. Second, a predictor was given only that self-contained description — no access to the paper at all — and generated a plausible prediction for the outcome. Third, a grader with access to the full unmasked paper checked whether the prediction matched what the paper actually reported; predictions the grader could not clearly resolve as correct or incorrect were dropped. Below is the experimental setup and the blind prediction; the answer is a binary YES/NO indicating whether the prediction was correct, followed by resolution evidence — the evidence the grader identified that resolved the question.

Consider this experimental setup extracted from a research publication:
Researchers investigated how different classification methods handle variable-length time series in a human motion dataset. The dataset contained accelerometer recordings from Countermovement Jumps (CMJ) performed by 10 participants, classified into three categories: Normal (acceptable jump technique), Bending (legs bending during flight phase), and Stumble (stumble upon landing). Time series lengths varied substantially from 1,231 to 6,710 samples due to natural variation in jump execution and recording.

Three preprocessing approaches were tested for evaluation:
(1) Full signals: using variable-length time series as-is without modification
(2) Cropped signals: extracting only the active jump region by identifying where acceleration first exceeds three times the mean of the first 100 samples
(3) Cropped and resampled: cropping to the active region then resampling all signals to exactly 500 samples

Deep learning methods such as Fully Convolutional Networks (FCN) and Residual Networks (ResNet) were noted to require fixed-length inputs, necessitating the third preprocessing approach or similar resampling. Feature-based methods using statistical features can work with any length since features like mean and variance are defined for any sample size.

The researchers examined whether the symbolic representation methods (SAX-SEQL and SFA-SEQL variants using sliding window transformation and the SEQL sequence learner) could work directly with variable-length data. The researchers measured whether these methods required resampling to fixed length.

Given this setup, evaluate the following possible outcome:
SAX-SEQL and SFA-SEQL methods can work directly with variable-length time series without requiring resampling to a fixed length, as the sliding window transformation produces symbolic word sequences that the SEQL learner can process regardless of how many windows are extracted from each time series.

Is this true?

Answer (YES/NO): YES